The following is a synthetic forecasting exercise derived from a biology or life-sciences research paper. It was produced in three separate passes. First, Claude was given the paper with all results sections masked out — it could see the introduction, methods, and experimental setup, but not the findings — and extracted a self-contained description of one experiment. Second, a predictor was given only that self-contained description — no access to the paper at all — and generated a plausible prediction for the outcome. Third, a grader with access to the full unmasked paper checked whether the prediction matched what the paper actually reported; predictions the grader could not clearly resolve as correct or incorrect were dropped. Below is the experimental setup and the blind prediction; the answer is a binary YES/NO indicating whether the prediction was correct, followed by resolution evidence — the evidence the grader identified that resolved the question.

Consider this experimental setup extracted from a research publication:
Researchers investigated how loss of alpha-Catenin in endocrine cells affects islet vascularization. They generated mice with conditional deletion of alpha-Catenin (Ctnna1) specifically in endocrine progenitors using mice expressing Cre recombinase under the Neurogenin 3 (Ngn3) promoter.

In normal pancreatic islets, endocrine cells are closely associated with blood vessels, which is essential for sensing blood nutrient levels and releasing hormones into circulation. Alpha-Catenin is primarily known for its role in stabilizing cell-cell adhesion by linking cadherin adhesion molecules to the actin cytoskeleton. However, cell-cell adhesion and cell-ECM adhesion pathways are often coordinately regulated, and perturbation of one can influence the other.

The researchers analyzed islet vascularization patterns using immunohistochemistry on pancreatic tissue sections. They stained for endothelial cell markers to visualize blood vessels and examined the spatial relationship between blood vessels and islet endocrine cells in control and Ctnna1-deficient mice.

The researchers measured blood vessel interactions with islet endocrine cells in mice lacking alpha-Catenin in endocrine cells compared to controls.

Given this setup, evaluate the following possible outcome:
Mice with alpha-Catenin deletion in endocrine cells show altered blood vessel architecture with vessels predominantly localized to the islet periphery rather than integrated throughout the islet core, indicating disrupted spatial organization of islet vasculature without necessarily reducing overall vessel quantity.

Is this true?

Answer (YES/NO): NO